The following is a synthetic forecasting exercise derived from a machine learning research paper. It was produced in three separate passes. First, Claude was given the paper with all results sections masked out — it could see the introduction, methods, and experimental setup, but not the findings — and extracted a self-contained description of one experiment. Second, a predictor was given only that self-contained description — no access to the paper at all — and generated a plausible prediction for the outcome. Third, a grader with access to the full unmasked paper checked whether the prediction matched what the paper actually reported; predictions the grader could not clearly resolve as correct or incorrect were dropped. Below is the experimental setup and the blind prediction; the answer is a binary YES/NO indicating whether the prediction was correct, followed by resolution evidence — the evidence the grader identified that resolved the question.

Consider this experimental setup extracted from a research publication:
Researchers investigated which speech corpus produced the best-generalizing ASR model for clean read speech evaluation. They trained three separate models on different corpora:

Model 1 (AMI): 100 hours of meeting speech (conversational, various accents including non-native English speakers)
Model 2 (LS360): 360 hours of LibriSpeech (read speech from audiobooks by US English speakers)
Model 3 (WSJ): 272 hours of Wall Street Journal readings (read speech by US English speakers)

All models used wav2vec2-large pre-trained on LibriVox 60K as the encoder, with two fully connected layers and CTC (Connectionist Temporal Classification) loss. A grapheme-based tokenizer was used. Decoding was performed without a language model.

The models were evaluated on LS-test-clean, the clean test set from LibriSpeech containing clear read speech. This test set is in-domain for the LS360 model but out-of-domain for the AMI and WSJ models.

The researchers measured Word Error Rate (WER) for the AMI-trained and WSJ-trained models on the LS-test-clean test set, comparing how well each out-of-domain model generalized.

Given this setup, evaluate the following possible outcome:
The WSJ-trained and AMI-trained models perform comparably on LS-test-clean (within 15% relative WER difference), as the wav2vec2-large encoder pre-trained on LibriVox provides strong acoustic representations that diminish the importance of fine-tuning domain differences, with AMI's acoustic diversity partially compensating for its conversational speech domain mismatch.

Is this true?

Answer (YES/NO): NO